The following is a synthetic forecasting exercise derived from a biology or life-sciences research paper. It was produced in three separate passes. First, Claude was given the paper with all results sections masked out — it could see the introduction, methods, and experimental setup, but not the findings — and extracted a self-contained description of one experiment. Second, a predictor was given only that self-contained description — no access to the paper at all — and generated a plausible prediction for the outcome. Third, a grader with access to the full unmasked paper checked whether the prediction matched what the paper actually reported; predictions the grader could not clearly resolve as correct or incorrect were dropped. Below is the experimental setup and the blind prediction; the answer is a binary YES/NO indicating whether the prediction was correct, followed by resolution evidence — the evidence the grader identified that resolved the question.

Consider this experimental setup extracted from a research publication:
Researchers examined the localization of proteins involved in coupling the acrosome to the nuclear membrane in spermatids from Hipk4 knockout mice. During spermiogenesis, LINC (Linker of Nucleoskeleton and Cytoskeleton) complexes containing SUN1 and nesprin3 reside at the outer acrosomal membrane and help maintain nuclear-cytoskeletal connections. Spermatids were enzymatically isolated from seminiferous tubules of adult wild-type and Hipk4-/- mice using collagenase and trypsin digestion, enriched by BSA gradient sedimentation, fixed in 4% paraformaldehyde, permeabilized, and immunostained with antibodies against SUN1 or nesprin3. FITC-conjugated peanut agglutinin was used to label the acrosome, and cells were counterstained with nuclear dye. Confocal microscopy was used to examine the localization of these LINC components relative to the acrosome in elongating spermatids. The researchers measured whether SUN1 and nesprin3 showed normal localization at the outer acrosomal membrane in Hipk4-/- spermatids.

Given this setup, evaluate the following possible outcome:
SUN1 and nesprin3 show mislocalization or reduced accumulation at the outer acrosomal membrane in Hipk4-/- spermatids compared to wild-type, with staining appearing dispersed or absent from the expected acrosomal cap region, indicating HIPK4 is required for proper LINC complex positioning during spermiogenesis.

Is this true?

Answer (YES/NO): NO